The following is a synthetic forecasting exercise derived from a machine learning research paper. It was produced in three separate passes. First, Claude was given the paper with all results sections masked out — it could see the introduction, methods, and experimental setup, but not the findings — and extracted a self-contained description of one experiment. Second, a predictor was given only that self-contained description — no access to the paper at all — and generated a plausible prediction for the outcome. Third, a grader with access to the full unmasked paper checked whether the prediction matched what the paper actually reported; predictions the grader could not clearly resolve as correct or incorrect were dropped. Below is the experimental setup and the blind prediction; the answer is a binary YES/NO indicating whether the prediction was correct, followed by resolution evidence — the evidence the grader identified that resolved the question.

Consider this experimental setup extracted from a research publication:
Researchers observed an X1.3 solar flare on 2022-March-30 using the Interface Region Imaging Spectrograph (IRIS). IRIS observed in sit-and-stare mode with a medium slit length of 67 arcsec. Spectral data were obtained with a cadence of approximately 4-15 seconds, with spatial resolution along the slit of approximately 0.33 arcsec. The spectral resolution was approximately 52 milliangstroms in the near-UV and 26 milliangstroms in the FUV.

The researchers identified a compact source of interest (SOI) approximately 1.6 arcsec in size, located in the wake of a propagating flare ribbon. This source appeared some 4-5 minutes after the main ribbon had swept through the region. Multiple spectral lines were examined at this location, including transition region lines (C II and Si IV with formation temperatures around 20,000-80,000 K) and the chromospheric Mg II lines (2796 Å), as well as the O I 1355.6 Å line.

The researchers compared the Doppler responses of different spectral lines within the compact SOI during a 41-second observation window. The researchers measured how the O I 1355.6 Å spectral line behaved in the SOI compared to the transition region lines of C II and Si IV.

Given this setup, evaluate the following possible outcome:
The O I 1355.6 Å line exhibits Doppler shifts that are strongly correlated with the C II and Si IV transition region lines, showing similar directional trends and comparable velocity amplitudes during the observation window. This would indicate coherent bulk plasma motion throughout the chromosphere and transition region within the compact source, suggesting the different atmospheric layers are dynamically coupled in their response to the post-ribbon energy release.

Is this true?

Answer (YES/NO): NO